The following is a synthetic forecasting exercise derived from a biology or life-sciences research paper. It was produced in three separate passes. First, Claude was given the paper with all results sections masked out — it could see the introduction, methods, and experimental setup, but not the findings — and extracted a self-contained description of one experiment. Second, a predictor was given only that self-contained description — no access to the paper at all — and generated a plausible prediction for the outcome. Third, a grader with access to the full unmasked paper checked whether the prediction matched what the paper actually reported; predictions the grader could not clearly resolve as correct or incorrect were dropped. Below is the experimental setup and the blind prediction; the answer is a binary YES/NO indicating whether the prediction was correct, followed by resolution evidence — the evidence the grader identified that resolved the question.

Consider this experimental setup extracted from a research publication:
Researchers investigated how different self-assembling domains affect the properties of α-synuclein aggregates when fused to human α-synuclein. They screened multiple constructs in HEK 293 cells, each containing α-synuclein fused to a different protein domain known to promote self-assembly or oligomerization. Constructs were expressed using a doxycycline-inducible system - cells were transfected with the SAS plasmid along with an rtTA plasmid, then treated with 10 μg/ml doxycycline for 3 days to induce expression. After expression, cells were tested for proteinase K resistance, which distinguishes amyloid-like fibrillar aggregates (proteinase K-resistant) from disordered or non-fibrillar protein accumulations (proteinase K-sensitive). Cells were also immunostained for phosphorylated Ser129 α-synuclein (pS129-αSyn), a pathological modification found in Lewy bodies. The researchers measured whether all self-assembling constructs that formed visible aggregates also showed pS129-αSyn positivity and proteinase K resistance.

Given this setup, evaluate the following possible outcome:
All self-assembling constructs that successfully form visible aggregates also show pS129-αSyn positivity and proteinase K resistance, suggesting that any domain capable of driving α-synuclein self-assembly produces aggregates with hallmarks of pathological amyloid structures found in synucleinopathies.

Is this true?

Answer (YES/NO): NO